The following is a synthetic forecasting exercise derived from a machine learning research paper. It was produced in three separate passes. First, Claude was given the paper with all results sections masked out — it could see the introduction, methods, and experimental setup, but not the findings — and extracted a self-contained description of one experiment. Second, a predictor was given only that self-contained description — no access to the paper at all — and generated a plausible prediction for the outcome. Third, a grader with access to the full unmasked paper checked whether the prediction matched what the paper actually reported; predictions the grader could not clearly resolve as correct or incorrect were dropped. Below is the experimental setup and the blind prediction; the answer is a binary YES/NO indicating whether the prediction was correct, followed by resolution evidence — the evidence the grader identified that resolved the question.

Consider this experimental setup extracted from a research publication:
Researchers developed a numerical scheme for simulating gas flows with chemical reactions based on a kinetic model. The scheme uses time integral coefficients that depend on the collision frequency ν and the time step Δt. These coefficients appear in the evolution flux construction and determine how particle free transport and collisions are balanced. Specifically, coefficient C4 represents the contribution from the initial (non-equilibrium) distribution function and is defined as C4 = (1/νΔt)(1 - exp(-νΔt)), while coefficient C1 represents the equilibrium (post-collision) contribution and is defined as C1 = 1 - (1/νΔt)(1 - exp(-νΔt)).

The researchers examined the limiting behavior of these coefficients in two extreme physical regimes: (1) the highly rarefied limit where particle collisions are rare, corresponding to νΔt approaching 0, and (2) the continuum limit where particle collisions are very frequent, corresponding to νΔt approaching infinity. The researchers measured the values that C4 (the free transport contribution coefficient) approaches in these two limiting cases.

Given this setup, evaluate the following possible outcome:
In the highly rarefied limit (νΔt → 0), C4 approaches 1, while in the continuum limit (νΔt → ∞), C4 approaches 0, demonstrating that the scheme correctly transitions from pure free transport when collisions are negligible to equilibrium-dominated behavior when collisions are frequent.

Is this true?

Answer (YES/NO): YES